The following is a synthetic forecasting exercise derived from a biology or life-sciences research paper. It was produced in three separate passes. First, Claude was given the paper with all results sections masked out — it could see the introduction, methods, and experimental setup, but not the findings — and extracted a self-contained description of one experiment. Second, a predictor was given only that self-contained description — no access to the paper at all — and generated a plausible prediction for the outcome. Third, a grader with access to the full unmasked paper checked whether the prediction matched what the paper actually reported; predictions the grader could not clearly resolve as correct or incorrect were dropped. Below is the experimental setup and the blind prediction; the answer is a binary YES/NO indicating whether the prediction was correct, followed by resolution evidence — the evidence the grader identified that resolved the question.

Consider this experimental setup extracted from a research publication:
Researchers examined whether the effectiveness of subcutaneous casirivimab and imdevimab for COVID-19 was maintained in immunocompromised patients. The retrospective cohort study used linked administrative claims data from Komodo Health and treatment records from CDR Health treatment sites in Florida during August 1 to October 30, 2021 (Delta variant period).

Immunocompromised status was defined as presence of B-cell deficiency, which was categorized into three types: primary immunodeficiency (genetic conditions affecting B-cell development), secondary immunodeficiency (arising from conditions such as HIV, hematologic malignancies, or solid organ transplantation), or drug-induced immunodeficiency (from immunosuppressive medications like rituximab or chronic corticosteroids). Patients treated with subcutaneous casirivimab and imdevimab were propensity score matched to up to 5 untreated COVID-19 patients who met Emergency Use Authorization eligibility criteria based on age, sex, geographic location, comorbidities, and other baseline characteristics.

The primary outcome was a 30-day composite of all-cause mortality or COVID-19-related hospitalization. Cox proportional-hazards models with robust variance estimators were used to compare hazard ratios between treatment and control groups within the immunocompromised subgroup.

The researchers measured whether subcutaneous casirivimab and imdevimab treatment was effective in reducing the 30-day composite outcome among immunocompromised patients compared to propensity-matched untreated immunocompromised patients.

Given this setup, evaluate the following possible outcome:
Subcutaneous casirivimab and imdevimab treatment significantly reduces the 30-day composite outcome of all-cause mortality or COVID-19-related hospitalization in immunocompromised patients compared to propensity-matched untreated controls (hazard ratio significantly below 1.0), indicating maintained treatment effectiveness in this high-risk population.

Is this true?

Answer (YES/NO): YES